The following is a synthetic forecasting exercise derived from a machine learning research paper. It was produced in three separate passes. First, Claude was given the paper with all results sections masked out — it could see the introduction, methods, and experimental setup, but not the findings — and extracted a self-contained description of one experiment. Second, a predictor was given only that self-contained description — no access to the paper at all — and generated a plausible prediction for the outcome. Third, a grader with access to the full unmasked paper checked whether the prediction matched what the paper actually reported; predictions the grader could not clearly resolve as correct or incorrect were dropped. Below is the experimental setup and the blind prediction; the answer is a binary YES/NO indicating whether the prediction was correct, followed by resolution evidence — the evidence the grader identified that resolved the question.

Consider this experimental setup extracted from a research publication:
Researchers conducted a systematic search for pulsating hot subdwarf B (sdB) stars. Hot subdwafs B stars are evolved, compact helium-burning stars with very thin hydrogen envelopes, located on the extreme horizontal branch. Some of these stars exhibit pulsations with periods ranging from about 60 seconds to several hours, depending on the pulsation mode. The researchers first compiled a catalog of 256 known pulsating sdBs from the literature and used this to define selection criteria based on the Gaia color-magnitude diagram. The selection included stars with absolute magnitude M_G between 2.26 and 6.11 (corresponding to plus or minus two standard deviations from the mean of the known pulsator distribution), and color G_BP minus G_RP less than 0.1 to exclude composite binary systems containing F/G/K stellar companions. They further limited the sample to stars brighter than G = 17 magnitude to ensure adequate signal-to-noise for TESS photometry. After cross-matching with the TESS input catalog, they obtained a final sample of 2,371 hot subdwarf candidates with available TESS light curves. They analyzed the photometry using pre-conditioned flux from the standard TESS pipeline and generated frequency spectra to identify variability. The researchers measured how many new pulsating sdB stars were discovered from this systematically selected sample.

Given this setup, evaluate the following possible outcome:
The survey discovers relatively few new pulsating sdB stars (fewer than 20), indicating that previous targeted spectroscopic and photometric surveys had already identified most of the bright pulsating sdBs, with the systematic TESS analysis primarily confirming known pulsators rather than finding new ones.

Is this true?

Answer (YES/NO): NO